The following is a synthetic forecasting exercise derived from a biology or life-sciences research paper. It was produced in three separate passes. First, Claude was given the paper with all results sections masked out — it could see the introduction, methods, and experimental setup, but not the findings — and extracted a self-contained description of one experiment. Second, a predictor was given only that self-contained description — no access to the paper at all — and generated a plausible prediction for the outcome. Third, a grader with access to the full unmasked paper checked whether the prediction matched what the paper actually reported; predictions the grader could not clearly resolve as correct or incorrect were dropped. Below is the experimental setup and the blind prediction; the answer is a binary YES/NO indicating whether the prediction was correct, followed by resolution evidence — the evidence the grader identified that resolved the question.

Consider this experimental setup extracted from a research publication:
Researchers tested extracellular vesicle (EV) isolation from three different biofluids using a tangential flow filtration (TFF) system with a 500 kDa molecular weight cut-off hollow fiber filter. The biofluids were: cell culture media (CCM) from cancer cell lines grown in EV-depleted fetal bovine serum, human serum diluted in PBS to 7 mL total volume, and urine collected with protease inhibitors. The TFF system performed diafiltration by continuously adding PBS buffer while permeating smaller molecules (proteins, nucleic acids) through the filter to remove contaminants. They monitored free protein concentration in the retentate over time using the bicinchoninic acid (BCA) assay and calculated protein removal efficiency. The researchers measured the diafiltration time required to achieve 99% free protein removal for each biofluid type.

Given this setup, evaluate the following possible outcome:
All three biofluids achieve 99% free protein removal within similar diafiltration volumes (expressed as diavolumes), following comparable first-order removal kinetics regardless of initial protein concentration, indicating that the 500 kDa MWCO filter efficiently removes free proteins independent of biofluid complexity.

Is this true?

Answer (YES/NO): NO